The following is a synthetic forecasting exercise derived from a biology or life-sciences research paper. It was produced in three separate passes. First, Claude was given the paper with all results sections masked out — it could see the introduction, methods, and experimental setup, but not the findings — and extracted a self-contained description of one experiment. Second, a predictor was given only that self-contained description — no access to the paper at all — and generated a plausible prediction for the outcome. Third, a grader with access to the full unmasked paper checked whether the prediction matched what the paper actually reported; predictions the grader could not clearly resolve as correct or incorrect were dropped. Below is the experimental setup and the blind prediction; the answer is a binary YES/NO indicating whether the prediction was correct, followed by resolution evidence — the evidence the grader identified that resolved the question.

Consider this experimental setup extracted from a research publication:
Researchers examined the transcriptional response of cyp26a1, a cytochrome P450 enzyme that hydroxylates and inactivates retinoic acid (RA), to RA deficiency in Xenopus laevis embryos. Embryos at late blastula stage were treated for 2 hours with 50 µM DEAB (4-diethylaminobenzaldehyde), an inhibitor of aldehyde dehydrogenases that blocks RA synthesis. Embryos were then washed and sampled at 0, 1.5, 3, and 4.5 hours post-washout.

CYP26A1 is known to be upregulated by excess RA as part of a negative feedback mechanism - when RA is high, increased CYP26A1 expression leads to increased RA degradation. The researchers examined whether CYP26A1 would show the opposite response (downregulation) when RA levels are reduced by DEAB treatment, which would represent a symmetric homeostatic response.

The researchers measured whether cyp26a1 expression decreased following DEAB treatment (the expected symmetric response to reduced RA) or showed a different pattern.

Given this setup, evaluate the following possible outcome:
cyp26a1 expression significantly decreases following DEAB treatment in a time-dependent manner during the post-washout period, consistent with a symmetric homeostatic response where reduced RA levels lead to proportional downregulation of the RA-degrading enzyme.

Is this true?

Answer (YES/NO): NO